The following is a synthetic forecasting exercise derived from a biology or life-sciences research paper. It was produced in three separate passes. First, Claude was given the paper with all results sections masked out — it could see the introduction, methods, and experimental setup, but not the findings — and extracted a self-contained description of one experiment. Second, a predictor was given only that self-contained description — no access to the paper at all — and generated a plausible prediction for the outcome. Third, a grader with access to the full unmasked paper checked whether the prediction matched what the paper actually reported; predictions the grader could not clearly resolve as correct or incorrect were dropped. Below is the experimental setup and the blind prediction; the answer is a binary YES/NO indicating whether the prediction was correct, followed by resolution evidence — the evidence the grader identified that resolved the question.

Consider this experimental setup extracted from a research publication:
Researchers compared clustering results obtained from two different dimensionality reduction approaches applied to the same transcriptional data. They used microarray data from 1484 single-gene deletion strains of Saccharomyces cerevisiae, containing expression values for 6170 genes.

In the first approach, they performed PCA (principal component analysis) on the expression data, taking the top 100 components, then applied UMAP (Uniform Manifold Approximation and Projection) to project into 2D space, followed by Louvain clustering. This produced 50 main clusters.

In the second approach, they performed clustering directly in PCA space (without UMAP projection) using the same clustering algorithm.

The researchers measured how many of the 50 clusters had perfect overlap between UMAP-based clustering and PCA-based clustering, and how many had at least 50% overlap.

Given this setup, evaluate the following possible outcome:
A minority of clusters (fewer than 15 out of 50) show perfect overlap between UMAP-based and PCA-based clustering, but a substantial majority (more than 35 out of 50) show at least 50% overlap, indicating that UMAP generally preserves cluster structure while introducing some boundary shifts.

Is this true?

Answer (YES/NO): NO